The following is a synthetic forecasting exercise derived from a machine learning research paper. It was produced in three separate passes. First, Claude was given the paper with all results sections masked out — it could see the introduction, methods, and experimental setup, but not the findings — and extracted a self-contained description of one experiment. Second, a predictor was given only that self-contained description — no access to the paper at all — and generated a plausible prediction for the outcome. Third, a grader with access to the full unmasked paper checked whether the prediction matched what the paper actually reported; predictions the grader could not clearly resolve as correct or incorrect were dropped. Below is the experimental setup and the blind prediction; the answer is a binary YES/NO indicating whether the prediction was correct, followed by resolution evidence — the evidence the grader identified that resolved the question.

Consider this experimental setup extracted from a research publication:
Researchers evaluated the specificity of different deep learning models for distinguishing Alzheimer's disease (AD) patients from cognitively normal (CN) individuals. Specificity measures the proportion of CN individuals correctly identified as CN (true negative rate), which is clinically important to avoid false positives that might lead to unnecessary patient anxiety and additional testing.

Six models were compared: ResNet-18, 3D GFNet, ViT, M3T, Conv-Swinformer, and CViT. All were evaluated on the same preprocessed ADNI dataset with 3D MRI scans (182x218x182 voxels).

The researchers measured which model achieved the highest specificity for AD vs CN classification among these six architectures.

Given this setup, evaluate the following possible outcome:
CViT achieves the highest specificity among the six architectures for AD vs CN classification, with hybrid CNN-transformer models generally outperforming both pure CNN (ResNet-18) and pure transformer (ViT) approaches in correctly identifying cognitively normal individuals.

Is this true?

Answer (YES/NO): NO